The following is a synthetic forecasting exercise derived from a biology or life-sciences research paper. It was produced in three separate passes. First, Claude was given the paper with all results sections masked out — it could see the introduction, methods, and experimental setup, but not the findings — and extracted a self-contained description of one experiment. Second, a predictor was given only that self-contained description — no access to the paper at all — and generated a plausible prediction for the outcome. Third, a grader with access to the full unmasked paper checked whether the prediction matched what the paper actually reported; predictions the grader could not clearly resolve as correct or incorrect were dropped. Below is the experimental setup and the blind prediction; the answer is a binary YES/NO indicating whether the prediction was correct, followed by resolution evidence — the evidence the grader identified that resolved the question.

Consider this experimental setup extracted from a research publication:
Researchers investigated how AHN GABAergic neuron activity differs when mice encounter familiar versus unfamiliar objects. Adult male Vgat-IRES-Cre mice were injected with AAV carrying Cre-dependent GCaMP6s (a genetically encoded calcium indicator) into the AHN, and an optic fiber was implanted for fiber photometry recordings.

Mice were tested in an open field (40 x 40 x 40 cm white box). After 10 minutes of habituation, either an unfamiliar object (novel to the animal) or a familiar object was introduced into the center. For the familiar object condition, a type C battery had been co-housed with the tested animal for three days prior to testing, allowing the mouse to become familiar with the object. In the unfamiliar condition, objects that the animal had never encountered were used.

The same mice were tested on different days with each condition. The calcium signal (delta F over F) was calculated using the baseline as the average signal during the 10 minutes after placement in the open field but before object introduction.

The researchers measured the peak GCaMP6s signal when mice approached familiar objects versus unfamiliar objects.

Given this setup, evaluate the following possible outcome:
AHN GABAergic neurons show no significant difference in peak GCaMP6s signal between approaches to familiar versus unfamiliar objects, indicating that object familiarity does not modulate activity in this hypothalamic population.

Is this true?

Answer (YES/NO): NO